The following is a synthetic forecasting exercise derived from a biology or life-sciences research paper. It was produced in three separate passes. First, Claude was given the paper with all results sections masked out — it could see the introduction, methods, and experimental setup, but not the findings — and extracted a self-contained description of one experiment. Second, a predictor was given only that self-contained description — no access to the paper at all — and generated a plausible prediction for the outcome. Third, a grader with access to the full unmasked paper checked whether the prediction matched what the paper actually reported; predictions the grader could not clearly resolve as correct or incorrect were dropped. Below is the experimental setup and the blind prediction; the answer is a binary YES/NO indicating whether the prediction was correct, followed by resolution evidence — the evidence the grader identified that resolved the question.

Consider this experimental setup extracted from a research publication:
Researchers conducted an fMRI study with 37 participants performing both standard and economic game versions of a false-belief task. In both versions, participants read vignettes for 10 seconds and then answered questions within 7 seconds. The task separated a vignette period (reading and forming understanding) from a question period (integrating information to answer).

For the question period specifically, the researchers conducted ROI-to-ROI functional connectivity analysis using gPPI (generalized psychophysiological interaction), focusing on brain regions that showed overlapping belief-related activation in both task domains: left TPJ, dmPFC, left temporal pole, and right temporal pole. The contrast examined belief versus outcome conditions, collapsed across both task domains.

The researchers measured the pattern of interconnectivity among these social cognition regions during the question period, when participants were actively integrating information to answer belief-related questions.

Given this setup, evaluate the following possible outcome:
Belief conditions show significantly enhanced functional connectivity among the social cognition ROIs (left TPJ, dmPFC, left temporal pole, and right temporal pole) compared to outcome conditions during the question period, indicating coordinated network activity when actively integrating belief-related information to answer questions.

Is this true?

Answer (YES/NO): YES